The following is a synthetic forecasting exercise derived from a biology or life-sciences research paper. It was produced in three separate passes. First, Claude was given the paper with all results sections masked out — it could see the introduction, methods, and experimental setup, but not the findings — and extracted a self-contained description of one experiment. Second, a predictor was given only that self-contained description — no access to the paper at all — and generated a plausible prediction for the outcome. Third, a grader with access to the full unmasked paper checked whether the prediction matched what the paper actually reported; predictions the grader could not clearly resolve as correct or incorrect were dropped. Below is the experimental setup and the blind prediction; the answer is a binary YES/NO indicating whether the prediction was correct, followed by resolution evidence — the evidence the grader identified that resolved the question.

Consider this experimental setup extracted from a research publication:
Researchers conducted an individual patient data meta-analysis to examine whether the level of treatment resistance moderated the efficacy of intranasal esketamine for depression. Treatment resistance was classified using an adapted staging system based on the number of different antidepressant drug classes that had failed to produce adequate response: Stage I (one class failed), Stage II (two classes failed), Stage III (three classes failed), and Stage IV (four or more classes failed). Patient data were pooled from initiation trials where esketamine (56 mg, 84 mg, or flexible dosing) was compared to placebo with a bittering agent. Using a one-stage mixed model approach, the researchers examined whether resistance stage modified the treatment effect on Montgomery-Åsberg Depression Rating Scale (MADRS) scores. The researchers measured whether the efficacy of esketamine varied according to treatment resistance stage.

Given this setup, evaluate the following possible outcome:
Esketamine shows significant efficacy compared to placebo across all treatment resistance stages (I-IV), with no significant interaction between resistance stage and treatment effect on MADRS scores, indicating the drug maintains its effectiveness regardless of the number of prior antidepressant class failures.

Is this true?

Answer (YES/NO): NO